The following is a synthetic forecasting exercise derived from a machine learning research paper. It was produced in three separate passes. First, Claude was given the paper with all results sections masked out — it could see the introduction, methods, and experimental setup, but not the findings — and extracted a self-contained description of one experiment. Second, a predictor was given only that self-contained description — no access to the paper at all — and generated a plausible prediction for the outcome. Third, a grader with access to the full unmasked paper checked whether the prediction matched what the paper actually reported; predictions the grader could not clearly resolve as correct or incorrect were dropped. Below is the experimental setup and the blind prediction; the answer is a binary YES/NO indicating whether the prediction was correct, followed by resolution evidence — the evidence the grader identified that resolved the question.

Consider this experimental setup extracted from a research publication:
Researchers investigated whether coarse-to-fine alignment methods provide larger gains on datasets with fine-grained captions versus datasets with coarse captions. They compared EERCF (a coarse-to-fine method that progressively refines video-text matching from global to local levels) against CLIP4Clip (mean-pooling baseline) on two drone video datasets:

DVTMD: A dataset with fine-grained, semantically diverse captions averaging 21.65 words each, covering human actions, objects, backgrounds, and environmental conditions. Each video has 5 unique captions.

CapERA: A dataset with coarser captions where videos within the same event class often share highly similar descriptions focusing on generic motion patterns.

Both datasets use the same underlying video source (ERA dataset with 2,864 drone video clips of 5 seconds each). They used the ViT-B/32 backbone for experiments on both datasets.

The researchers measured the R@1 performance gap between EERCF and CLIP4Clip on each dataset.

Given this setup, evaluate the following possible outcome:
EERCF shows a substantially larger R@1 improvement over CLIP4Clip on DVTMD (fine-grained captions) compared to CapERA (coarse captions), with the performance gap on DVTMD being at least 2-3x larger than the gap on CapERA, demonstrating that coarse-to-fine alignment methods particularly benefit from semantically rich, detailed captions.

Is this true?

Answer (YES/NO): NO